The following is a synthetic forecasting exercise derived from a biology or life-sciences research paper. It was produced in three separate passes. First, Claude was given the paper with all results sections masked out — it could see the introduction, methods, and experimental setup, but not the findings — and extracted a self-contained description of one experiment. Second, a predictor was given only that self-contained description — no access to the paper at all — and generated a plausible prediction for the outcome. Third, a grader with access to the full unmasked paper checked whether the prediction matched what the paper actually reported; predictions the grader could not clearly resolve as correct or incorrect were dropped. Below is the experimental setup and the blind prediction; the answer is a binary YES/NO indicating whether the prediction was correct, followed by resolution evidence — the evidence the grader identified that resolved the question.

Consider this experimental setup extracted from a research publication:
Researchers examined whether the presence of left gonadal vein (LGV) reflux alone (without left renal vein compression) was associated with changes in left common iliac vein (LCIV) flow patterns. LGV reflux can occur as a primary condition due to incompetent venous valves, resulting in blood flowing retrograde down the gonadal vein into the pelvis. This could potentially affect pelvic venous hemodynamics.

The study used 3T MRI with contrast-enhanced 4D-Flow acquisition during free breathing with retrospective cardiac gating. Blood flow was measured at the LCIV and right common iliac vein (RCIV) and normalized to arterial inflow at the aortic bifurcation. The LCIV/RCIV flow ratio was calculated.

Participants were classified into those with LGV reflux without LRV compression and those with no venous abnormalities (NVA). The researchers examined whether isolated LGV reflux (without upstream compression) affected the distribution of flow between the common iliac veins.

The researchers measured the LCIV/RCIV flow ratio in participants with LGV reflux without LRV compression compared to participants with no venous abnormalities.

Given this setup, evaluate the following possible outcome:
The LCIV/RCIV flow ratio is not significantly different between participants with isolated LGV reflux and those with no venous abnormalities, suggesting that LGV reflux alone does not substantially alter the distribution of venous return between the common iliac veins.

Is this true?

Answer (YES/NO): YES